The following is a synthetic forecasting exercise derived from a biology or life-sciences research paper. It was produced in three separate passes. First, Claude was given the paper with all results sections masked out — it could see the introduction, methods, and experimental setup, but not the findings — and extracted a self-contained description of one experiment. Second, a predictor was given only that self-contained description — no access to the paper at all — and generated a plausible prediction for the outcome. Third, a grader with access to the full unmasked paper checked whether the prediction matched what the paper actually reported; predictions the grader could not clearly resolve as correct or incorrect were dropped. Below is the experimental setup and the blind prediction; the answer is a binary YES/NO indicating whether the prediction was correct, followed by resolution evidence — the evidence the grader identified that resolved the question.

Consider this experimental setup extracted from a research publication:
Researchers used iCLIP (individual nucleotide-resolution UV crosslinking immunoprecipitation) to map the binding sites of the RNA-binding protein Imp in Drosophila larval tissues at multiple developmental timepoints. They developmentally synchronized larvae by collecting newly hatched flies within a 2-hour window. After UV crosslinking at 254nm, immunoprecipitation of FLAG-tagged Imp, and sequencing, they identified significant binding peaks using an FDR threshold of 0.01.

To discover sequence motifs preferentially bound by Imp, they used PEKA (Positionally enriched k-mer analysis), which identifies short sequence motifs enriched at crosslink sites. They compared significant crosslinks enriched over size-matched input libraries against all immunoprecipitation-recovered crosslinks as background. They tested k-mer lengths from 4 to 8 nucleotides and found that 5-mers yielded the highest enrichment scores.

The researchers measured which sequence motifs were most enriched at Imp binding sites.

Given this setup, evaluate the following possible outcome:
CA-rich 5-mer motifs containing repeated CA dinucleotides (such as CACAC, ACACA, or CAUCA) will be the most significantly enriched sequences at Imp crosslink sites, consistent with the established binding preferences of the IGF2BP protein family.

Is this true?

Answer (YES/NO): YES